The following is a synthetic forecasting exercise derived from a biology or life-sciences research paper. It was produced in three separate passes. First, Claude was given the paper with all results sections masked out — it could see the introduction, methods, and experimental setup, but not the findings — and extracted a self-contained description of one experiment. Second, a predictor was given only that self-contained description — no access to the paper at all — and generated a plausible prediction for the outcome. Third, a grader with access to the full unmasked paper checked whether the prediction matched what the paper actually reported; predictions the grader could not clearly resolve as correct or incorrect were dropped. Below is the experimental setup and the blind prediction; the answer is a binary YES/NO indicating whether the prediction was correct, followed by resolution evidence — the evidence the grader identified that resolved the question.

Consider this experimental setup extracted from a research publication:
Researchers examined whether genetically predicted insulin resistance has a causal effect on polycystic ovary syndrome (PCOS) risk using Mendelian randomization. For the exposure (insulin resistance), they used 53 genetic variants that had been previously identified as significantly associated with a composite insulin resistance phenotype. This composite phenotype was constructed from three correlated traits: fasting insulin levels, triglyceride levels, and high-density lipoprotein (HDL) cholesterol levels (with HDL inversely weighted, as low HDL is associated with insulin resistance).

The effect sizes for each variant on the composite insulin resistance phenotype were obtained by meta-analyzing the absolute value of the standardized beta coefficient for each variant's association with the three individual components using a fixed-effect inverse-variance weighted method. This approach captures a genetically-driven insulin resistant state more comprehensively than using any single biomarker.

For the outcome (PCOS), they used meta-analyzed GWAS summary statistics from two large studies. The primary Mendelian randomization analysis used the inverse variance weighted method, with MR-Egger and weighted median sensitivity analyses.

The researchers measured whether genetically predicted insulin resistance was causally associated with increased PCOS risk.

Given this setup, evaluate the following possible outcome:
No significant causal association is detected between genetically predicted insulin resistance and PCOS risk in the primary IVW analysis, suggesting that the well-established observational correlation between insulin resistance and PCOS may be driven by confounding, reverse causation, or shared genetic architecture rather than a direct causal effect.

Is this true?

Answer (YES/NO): NO